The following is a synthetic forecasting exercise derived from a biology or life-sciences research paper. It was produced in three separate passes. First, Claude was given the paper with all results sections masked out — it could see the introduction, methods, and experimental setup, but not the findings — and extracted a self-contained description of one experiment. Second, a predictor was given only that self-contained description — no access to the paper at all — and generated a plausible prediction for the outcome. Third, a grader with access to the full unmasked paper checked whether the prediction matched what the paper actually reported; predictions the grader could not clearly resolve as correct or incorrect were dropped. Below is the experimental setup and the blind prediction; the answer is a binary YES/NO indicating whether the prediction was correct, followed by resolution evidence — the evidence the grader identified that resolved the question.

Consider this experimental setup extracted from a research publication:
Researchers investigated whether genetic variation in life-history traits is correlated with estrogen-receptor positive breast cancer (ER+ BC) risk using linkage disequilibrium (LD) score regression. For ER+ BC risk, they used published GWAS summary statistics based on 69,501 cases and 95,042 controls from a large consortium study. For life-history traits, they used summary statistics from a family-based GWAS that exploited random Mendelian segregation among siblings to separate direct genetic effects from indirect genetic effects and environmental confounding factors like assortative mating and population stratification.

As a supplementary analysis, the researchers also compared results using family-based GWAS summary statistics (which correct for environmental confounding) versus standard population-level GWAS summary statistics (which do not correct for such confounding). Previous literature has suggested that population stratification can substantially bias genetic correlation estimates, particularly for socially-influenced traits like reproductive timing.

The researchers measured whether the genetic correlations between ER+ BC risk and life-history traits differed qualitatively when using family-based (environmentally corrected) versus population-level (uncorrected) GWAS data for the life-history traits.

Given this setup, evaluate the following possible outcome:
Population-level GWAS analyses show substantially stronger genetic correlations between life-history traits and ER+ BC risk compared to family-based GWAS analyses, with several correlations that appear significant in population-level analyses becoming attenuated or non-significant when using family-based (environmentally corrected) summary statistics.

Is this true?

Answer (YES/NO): NO